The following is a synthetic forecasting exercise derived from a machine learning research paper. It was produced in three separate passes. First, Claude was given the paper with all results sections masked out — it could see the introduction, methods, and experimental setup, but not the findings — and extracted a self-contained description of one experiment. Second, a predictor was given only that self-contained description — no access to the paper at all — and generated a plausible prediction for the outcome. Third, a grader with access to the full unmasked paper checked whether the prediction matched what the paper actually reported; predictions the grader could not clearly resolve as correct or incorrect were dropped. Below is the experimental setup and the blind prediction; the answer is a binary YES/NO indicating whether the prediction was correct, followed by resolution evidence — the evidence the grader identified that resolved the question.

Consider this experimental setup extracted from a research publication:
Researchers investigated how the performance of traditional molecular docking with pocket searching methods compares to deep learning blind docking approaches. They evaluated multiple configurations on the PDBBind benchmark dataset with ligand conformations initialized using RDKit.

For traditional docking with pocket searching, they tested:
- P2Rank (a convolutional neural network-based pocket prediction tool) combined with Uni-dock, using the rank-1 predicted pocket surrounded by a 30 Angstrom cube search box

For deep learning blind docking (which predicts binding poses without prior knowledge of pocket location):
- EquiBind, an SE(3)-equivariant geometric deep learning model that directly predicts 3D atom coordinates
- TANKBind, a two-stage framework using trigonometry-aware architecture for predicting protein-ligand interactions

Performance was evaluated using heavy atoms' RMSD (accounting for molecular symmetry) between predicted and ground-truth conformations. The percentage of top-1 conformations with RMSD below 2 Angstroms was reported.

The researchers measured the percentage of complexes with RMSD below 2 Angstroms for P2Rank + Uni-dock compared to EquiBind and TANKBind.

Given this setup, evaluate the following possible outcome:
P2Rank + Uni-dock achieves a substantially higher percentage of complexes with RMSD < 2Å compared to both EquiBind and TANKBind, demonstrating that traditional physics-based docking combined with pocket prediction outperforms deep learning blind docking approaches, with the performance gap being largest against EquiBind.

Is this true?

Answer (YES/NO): YES